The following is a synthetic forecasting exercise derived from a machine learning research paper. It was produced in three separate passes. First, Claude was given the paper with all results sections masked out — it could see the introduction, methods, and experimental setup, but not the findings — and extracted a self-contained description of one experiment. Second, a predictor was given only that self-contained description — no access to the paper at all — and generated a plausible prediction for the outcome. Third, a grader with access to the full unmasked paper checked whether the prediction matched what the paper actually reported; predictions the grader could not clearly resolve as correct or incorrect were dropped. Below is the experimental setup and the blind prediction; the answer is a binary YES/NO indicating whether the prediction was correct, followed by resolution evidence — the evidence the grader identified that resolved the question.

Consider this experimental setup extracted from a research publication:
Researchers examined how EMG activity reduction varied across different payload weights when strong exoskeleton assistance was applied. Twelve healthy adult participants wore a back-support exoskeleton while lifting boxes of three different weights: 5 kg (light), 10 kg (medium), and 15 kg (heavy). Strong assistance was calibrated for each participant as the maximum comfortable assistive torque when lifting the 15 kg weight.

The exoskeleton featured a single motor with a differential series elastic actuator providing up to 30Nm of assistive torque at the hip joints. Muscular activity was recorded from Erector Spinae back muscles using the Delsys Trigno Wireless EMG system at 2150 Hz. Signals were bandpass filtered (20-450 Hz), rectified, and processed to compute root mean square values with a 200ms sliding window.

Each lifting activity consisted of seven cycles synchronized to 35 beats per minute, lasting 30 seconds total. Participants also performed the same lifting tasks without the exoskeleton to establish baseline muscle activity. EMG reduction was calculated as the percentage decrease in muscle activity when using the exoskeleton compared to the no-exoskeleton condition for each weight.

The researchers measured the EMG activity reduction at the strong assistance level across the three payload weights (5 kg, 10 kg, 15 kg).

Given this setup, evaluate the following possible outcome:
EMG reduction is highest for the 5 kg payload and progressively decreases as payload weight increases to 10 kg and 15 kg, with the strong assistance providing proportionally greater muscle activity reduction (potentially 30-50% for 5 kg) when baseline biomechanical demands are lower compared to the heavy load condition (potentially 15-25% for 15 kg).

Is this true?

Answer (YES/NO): NO